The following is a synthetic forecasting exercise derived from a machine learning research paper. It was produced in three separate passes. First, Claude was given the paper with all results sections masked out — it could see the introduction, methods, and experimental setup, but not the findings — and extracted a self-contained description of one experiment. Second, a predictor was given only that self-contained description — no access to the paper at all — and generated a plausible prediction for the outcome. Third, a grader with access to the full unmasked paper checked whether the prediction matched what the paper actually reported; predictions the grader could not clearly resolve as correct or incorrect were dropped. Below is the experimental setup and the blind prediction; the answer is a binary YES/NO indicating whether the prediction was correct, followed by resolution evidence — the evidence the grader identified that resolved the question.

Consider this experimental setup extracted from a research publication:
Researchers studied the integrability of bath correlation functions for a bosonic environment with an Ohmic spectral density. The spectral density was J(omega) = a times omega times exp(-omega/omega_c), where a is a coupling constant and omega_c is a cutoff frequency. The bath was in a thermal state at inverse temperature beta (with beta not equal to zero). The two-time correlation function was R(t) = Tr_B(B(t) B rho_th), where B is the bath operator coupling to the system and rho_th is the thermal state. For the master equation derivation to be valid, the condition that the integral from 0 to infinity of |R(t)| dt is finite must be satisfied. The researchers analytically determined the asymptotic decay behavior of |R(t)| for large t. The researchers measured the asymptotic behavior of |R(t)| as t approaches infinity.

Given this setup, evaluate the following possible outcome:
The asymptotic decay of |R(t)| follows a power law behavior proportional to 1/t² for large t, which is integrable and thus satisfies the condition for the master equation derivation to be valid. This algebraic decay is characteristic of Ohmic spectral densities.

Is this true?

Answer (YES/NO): YES